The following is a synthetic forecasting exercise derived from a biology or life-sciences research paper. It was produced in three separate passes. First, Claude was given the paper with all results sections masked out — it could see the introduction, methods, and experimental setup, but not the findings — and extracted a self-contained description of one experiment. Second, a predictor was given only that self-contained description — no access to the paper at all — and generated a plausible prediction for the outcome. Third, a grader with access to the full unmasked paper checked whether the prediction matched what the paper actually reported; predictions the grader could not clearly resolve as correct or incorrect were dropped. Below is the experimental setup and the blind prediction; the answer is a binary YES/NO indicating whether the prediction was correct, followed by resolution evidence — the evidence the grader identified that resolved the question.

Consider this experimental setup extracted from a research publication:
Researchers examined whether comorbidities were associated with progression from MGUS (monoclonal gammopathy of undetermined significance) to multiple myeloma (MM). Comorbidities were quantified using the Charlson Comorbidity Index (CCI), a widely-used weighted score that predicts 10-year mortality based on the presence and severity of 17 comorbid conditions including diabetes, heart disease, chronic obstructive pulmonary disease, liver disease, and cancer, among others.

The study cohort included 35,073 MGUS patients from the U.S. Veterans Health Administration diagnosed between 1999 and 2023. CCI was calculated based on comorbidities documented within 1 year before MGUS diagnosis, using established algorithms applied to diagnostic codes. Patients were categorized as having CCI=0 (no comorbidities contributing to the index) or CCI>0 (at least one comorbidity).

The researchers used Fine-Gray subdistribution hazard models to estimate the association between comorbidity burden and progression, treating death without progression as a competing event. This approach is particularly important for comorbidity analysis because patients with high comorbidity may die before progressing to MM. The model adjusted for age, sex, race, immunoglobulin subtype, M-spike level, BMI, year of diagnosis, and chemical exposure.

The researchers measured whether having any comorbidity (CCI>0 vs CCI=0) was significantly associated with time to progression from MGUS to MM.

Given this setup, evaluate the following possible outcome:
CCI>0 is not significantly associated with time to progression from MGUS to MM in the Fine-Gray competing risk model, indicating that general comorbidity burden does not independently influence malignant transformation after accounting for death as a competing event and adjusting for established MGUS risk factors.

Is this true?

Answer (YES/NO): NO